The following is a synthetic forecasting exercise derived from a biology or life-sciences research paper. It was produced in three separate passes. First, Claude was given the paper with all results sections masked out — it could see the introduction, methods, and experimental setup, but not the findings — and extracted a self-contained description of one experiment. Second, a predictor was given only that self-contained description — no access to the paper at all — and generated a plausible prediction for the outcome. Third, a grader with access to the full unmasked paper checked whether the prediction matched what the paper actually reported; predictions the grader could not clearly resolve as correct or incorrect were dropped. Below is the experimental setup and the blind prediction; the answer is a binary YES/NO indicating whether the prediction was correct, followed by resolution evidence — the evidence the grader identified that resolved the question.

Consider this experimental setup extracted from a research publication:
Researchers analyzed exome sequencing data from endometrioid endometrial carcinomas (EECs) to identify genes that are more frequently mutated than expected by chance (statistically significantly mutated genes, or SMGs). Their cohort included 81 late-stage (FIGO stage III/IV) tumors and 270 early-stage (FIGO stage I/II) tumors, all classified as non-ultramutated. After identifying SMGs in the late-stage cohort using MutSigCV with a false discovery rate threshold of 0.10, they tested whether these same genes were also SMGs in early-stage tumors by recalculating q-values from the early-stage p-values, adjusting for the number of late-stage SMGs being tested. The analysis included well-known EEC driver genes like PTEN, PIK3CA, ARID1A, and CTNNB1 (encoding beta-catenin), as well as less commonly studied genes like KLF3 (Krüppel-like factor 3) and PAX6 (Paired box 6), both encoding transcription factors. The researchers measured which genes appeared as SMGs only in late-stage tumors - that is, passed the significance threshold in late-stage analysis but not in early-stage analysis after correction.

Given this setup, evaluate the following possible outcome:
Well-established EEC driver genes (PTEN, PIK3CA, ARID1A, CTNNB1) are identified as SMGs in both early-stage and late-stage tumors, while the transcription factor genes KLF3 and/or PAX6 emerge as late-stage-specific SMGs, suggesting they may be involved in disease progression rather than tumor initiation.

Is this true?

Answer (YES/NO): YES